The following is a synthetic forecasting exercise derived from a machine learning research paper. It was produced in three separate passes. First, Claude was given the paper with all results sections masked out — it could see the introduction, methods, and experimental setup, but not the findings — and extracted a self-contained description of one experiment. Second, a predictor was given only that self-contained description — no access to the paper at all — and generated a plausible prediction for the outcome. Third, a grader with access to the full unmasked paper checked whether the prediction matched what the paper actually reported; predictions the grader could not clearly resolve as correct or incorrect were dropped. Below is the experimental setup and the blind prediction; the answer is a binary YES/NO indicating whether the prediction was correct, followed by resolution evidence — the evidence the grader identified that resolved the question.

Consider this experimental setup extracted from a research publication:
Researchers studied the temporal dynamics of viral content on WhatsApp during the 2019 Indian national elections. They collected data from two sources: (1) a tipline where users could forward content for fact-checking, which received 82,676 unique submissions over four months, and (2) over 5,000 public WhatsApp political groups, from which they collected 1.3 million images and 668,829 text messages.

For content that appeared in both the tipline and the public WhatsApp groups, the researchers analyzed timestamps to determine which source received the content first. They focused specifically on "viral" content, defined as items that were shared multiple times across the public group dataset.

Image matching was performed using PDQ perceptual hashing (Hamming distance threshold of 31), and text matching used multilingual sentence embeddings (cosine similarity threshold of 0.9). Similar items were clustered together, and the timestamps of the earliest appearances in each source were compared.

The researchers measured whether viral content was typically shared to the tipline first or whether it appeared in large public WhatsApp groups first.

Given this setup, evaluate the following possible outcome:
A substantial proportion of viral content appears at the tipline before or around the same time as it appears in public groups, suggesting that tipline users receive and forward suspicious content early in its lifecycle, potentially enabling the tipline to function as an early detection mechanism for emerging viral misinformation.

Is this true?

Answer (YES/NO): YES